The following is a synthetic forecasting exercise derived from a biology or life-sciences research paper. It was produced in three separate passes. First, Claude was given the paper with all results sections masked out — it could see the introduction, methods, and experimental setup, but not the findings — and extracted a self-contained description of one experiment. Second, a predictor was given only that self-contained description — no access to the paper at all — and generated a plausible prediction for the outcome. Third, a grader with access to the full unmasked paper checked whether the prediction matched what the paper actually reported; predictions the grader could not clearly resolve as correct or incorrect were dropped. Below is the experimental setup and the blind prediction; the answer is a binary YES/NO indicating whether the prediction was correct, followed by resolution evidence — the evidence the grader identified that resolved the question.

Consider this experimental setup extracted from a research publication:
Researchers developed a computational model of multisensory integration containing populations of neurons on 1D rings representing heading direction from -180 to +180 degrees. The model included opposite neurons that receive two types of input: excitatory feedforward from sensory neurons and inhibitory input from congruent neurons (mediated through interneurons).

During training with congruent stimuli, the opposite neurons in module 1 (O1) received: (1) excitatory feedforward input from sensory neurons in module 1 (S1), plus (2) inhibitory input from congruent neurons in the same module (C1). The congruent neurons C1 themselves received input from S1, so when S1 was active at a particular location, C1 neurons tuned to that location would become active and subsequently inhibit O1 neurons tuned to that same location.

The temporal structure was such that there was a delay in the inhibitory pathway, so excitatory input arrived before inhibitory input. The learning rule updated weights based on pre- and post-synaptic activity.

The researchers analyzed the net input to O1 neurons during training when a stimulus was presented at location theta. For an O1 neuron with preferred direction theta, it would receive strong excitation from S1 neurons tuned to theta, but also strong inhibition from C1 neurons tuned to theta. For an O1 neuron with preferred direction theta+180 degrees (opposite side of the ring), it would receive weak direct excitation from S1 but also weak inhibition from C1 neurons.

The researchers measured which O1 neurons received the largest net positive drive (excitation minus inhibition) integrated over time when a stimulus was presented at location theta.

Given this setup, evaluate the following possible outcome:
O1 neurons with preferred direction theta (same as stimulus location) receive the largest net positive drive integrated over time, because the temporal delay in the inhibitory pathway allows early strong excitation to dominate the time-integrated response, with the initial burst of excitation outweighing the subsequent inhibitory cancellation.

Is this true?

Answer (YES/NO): YES